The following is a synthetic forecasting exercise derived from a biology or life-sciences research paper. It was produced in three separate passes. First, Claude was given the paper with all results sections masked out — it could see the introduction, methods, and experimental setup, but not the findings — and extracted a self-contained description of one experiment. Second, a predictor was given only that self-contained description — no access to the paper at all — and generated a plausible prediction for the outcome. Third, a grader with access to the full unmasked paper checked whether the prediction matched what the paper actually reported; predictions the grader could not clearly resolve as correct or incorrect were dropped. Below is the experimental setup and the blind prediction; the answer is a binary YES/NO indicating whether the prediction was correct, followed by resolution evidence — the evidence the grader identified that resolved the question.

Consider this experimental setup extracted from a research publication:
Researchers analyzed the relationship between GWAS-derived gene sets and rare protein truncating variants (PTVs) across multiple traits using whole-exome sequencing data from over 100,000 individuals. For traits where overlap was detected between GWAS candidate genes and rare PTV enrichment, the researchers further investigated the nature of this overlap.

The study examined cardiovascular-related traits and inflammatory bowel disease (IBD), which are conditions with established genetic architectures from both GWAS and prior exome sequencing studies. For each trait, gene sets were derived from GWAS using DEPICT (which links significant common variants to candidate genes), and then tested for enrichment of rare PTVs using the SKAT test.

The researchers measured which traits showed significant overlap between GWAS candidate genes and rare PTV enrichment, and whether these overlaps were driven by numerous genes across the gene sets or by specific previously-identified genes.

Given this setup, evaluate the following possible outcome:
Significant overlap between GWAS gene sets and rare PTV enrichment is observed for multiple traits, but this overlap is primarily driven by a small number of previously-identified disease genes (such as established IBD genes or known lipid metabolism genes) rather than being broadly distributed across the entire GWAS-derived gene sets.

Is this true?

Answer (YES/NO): YES